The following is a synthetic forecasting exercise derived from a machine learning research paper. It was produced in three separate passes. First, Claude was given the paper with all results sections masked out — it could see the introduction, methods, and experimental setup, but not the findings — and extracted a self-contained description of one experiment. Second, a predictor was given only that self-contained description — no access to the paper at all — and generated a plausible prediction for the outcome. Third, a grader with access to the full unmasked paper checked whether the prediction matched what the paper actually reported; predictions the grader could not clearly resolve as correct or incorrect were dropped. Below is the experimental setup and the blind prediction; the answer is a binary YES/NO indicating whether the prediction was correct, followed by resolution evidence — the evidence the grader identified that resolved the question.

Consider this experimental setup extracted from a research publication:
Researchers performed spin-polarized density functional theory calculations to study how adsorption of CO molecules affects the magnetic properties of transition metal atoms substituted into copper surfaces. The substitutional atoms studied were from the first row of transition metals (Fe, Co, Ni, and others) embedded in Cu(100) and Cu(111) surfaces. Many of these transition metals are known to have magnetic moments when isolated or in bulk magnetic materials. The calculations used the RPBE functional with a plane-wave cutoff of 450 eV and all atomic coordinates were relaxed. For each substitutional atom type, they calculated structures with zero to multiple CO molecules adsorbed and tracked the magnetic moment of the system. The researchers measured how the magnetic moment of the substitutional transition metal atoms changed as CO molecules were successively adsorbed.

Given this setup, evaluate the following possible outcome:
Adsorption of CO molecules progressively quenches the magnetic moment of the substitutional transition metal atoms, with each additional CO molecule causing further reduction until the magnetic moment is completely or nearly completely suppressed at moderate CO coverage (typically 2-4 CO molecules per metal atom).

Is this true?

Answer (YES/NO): YES